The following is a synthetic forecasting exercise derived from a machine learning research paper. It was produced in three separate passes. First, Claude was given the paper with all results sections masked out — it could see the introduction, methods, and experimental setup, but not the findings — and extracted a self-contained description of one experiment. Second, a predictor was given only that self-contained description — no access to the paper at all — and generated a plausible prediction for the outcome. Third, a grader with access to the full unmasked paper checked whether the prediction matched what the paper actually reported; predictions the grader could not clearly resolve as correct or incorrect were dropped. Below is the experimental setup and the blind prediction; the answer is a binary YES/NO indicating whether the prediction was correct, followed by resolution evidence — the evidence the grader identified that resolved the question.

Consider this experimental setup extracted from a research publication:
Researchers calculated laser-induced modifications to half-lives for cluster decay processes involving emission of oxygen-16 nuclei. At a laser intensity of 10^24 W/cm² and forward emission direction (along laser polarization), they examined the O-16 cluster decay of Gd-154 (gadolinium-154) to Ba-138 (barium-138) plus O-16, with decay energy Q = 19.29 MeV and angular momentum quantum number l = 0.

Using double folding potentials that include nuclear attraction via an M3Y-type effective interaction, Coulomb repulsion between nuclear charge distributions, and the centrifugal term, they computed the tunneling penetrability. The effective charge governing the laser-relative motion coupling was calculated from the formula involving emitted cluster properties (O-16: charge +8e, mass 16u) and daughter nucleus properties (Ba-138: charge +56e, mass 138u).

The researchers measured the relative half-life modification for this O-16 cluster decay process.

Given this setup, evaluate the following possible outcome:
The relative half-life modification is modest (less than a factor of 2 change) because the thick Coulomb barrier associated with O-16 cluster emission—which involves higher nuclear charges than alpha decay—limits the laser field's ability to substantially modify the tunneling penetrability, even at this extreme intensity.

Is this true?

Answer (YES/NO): YES